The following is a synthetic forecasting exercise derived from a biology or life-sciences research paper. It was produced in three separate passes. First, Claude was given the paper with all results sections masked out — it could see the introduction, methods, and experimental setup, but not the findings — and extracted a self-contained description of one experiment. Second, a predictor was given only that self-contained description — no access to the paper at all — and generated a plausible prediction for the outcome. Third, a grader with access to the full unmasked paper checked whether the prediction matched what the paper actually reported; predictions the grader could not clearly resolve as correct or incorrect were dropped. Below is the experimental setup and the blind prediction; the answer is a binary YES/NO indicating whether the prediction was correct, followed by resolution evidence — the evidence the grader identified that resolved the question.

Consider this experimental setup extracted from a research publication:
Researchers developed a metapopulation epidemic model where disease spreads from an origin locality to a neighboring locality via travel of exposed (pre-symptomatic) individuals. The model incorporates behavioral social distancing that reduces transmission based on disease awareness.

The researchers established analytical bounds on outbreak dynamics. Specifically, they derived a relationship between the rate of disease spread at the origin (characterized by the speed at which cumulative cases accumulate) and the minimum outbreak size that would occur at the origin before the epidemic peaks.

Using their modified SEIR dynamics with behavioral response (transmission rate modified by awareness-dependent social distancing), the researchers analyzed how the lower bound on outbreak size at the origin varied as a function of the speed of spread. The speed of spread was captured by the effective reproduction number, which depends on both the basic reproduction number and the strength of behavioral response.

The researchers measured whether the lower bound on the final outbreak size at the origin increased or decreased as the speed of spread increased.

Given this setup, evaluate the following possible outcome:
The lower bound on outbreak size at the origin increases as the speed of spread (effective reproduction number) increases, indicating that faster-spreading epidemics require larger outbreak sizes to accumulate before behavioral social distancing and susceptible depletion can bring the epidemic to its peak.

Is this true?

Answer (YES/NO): YES